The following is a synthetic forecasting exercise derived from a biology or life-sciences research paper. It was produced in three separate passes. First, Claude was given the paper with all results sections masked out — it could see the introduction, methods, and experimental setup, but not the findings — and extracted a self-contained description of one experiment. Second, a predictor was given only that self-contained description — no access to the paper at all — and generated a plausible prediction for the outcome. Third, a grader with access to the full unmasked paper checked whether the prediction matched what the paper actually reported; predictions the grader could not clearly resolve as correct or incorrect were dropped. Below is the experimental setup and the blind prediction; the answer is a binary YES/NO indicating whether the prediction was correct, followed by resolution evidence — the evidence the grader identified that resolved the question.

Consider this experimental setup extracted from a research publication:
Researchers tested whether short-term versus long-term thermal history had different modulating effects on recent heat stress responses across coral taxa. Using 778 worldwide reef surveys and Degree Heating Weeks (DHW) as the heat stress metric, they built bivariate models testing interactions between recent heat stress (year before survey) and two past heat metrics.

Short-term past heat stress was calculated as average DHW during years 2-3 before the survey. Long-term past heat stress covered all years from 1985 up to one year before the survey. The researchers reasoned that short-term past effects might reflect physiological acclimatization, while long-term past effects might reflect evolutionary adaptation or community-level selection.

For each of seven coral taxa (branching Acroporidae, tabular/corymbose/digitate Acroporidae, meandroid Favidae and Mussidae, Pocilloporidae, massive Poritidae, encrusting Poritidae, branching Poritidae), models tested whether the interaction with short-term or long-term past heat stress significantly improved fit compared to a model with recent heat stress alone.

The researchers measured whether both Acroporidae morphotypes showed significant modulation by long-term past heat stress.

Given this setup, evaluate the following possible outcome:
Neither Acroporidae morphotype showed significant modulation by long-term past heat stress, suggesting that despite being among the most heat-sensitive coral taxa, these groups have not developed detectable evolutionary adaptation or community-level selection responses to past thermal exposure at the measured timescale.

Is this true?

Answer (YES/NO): NO